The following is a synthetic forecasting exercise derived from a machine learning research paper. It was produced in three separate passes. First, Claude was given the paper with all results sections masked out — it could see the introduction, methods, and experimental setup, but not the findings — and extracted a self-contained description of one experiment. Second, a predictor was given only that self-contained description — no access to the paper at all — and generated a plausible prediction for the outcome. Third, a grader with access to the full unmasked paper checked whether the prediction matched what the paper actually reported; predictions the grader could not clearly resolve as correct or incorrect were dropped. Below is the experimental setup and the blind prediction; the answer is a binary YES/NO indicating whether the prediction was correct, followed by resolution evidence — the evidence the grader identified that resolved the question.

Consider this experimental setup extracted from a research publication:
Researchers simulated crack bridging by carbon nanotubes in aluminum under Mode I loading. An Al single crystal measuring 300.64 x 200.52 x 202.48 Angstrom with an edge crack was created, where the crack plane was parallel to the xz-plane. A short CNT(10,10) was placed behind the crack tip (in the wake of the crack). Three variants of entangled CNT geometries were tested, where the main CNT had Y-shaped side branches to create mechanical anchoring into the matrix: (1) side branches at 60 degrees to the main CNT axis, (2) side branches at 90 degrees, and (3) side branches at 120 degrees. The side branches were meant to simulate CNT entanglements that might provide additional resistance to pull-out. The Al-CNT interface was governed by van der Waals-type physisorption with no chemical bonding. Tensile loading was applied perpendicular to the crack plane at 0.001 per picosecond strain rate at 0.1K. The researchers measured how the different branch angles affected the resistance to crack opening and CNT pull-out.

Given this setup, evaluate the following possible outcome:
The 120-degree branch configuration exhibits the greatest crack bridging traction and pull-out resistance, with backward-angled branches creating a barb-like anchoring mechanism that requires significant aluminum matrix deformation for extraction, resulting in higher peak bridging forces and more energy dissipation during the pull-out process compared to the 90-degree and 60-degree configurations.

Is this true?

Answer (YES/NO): NO